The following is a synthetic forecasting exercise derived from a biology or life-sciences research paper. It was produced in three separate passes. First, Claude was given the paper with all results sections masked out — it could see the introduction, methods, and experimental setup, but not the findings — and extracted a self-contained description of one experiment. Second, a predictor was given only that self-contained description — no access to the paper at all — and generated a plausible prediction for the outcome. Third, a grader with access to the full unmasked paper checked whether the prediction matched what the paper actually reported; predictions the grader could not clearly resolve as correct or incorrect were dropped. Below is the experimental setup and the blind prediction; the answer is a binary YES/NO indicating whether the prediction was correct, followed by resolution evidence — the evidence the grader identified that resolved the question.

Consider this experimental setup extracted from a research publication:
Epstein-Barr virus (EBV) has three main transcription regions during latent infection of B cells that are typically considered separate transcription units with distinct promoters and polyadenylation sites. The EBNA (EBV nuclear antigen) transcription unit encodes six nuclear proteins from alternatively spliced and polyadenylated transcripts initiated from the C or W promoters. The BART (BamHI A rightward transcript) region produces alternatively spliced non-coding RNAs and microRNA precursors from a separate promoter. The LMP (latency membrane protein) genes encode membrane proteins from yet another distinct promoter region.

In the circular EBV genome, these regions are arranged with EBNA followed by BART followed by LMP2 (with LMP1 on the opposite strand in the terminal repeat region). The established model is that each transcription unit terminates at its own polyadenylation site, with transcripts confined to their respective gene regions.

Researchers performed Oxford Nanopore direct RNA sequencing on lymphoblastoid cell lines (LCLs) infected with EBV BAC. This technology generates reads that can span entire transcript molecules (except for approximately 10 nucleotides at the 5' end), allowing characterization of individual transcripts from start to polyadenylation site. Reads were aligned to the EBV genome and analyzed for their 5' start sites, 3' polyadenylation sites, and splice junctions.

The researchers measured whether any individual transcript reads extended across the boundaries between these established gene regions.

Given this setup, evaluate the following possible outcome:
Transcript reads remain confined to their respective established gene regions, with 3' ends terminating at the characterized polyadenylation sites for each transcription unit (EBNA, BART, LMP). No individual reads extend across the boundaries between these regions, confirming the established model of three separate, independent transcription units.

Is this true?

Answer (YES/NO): NO